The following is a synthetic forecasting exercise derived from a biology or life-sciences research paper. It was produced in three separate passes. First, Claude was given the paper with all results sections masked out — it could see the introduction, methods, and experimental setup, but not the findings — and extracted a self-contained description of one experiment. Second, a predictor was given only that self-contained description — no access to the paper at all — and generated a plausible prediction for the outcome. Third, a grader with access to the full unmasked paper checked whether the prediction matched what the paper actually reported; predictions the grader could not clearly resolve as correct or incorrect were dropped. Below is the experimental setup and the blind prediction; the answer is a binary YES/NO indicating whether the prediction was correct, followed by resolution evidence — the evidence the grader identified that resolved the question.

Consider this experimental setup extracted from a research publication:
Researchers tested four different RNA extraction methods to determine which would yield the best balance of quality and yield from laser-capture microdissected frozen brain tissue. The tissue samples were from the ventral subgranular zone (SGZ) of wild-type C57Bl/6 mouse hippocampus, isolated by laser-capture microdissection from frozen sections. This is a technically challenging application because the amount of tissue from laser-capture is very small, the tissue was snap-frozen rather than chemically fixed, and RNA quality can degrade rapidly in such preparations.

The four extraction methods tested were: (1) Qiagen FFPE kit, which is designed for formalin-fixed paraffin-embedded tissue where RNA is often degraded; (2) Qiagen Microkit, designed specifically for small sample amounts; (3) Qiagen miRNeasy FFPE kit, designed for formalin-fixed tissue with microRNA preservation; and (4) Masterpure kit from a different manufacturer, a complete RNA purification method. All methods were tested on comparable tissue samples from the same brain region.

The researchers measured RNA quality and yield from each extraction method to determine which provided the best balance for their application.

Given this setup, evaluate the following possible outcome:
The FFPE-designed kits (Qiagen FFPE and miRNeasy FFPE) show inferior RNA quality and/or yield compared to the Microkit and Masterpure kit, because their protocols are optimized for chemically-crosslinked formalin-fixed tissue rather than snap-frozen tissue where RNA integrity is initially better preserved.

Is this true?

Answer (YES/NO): NO